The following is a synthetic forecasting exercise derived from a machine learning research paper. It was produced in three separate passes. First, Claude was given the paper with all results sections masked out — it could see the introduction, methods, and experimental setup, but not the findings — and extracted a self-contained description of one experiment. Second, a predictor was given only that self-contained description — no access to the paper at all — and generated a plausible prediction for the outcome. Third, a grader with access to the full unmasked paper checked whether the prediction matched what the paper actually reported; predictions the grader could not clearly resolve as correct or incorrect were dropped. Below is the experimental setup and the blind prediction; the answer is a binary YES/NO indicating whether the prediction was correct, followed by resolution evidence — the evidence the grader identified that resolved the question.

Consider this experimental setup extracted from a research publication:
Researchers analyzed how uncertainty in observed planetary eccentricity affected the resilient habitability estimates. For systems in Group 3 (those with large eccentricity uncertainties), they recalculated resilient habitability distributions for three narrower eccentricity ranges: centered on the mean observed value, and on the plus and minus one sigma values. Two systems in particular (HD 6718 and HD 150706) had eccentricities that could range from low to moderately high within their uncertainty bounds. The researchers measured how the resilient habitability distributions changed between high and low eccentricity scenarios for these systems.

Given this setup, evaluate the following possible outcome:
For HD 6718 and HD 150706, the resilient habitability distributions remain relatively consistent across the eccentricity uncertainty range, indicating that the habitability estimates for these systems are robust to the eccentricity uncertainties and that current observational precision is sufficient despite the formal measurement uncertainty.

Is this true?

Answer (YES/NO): NO